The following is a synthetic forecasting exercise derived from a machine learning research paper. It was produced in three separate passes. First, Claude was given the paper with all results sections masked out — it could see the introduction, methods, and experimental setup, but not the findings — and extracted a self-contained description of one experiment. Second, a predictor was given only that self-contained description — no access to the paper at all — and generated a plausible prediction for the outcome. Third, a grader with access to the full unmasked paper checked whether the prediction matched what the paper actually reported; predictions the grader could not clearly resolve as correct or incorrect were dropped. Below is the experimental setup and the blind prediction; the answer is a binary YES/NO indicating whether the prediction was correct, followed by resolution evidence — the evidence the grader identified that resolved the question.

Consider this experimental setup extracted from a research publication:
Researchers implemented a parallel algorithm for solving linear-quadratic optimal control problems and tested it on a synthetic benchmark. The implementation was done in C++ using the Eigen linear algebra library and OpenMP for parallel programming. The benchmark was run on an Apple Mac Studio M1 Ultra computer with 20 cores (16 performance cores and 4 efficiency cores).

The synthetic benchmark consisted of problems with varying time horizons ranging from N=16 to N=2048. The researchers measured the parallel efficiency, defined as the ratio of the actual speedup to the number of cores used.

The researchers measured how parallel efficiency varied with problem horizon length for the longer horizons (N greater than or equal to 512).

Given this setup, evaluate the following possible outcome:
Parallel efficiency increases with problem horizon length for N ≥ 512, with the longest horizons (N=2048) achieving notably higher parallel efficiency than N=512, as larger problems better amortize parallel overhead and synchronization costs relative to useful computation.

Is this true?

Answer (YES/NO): NO